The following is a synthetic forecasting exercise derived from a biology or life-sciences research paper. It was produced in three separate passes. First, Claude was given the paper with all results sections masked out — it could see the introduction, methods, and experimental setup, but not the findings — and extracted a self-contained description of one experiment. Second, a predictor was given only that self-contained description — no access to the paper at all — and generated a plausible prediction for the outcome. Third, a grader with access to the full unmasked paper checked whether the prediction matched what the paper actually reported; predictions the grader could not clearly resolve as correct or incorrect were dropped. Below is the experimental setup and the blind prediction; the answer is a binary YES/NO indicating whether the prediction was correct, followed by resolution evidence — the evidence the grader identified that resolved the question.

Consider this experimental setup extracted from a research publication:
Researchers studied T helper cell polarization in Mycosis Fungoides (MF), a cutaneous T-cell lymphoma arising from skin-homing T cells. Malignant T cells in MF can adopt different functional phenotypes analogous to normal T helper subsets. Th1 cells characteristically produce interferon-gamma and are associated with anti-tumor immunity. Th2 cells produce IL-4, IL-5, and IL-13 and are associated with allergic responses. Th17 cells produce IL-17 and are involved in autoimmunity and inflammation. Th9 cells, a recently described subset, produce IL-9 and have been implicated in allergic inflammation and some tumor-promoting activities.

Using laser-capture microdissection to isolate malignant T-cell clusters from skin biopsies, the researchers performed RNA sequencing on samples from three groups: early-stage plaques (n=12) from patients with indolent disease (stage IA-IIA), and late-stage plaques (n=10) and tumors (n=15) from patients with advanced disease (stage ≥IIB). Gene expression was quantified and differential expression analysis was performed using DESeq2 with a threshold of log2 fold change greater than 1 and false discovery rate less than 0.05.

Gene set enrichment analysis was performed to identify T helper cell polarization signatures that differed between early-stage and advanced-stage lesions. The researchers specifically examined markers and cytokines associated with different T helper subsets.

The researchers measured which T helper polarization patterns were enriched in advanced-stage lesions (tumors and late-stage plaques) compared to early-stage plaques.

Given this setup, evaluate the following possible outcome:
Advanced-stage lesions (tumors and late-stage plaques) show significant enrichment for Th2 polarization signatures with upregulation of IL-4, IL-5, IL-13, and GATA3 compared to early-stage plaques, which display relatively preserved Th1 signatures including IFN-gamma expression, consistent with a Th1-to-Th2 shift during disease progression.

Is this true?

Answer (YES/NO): NO